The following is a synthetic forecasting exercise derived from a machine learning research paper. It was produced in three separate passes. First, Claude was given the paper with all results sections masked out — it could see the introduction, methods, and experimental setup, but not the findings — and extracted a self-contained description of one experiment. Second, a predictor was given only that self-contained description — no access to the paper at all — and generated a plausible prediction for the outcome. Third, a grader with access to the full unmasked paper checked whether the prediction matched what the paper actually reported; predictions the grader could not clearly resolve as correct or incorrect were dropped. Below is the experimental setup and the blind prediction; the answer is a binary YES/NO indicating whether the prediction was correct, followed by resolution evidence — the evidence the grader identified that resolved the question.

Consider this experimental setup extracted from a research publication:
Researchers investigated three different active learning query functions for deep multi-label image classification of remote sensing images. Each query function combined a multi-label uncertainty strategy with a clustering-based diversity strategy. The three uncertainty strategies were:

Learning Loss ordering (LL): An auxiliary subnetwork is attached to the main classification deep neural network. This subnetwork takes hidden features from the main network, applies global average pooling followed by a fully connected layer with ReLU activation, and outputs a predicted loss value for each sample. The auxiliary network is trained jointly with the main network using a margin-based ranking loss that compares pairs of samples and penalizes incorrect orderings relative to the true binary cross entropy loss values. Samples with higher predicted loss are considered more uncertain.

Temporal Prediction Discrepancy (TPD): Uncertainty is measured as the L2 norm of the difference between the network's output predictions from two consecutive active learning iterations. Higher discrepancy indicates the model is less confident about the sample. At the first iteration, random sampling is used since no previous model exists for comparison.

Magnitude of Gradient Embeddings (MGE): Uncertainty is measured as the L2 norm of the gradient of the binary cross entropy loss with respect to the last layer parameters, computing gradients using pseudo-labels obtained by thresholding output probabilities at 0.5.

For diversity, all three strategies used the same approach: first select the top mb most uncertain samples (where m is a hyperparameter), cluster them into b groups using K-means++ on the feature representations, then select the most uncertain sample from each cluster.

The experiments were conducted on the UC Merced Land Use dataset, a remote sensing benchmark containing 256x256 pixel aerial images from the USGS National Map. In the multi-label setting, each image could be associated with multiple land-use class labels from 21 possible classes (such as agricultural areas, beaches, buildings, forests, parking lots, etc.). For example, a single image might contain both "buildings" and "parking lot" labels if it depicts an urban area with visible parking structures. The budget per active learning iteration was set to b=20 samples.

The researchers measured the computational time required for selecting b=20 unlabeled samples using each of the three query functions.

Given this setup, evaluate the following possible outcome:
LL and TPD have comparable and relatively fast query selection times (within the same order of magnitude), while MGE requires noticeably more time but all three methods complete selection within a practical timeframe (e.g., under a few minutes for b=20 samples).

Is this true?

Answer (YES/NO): NO